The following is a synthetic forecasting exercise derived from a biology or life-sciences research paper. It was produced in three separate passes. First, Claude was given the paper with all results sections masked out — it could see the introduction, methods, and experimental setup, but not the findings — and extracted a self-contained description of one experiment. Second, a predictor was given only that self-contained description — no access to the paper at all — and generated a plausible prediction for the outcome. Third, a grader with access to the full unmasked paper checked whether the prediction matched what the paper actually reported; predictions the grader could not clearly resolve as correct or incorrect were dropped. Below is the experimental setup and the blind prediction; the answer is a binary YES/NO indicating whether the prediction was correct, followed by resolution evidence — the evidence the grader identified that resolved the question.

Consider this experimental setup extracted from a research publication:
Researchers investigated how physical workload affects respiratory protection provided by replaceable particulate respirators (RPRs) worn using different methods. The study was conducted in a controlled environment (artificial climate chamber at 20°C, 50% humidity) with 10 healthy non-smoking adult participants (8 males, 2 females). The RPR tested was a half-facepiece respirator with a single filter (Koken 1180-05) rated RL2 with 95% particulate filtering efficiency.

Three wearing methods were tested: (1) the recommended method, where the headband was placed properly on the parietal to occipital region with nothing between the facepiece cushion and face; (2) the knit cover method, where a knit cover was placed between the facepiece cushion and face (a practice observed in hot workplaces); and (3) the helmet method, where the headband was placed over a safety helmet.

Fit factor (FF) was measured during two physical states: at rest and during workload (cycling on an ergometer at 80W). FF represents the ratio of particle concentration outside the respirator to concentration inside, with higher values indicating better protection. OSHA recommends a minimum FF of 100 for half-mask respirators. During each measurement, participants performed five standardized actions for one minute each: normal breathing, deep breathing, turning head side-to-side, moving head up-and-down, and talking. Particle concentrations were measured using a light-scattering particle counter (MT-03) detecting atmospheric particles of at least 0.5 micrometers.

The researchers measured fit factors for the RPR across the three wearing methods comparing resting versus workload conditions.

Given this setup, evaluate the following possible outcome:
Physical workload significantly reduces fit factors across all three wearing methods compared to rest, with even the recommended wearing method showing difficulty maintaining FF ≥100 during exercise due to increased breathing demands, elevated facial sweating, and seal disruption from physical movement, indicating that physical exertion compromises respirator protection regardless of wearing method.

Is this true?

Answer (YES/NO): YES